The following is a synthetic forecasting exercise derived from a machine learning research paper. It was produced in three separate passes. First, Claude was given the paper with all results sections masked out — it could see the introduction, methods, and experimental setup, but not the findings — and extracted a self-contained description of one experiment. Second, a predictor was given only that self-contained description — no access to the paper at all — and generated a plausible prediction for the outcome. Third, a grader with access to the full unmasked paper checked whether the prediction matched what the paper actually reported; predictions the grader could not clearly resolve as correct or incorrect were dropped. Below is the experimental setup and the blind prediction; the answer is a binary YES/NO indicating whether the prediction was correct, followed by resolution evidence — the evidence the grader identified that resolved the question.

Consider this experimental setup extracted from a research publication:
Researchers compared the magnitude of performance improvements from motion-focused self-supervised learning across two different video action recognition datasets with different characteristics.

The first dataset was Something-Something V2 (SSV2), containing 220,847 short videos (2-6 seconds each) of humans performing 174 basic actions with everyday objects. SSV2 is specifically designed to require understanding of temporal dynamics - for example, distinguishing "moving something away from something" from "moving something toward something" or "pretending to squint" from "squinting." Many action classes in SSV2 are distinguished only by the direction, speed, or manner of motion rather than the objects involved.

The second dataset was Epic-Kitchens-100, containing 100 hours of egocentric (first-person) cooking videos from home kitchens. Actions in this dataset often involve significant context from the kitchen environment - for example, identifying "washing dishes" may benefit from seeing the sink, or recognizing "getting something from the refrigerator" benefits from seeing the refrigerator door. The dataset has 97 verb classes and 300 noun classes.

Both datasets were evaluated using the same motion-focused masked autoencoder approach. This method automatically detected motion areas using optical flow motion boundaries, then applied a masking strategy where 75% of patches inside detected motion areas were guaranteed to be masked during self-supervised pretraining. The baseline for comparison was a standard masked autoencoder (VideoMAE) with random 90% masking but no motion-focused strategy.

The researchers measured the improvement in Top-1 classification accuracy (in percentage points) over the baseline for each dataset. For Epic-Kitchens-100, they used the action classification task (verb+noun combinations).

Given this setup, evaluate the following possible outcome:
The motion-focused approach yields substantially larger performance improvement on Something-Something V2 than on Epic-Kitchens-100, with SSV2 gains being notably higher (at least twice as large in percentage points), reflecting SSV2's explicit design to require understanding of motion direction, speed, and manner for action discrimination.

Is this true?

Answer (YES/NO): YES